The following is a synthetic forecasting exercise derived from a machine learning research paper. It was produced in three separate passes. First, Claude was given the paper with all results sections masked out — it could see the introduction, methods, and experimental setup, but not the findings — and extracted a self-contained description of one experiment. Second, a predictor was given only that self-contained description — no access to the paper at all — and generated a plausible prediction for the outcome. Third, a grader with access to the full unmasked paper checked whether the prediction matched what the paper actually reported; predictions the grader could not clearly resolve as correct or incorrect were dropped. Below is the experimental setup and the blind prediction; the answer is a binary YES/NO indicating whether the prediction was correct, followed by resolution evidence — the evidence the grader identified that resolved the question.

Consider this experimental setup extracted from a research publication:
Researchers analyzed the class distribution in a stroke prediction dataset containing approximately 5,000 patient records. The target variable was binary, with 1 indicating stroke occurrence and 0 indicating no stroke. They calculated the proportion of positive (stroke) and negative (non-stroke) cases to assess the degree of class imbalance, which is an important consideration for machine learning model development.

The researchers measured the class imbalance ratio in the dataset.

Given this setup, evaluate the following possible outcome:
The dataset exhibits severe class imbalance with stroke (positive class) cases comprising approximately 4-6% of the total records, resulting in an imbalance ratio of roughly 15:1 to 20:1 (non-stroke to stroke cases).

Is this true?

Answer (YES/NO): YES